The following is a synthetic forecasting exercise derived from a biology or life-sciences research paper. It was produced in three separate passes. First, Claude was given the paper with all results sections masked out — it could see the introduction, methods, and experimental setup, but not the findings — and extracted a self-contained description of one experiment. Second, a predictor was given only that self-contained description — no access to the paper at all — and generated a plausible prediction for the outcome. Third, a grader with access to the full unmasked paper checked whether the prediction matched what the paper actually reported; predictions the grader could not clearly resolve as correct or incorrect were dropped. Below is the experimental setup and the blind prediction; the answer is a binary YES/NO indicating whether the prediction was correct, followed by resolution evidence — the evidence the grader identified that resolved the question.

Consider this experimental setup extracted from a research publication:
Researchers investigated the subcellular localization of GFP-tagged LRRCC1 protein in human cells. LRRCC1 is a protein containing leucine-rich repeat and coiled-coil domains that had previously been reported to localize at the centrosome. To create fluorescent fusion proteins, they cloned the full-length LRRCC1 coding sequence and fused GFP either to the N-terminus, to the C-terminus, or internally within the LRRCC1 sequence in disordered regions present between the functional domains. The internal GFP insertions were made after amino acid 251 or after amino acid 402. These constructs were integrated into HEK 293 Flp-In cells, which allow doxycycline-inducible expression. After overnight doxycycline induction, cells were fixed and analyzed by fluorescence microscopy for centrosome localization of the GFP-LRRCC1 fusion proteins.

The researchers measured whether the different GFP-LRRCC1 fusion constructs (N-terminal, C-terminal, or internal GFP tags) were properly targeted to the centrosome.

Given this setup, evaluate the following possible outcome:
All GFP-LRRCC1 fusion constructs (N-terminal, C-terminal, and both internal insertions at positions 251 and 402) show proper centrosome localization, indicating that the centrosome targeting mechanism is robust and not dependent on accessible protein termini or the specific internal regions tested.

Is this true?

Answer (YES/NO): NO